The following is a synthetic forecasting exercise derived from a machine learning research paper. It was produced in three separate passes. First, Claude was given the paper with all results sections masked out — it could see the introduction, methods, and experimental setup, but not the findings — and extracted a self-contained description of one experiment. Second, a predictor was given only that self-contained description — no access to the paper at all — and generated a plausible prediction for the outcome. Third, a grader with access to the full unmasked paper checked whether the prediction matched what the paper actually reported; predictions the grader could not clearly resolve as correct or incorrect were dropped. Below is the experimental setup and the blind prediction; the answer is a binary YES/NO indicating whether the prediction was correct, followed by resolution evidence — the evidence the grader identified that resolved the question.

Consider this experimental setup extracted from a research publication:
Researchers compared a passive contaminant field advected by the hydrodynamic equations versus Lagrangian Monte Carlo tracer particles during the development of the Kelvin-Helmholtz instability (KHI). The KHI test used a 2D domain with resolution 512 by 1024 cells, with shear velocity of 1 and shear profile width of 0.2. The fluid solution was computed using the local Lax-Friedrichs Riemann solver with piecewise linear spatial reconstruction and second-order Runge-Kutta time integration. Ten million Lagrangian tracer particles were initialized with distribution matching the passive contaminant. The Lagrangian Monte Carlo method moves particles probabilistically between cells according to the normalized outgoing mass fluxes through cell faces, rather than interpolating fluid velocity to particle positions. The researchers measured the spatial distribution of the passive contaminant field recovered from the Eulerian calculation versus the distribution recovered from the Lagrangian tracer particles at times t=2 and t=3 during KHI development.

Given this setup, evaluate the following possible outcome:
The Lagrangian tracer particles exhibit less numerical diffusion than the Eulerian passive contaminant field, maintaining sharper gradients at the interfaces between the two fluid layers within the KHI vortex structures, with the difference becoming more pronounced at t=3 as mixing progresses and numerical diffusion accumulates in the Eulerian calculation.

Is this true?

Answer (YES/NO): NO